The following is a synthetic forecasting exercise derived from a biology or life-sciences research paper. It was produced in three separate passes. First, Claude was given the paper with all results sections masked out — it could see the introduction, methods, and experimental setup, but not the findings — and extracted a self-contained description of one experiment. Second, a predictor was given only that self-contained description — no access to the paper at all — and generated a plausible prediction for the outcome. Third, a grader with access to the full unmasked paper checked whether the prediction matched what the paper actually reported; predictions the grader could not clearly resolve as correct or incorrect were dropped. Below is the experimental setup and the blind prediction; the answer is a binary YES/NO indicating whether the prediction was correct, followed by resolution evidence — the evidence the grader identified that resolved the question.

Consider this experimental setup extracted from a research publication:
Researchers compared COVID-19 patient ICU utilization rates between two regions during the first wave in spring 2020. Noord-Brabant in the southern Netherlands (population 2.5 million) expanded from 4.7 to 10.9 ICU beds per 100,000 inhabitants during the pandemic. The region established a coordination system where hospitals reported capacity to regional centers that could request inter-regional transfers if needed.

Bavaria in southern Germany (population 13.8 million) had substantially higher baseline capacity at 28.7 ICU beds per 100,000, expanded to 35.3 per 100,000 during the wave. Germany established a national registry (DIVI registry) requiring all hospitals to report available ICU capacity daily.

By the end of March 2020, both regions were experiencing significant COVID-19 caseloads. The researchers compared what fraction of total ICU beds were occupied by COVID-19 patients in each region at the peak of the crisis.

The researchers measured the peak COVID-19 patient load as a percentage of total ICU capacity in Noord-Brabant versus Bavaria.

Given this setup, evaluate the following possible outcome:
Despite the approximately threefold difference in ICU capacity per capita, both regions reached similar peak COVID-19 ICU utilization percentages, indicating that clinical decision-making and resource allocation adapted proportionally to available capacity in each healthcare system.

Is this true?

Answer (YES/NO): NO